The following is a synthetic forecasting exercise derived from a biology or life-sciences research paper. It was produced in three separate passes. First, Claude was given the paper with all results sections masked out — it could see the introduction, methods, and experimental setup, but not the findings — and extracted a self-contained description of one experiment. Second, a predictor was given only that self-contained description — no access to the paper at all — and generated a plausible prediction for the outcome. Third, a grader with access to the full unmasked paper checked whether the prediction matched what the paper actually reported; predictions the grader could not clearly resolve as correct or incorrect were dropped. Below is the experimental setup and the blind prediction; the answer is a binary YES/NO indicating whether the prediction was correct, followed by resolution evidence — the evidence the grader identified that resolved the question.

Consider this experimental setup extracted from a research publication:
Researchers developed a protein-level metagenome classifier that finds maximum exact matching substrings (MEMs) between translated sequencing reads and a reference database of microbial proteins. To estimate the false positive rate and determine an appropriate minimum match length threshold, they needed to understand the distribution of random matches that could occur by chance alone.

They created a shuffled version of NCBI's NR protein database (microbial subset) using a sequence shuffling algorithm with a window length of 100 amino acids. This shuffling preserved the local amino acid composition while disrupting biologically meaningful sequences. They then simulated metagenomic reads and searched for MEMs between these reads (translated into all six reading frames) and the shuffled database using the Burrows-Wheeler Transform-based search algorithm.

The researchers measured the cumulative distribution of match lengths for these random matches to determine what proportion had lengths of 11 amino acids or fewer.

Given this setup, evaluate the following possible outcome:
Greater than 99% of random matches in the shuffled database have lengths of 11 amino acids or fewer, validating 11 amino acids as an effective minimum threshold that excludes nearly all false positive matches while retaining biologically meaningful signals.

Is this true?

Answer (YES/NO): NO